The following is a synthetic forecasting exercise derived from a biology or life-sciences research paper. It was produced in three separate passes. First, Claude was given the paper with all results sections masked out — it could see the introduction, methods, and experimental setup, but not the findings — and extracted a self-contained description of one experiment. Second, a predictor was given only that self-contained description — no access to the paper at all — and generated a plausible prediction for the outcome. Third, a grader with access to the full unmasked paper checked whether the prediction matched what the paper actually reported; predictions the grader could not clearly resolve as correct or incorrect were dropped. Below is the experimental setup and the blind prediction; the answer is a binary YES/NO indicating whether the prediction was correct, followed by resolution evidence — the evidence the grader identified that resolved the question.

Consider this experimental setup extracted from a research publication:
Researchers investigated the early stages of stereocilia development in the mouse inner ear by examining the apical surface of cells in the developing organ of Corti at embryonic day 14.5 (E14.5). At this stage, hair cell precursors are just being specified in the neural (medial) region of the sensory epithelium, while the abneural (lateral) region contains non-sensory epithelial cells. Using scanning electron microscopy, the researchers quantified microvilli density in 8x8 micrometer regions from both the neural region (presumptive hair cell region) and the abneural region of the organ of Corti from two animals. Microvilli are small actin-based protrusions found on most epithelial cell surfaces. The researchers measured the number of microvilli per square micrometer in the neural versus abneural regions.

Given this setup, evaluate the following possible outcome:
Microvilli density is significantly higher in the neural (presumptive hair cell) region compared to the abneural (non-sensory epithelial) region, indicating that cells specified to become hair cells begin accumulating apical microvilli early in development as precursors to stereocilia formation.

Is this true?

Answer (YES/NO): NO